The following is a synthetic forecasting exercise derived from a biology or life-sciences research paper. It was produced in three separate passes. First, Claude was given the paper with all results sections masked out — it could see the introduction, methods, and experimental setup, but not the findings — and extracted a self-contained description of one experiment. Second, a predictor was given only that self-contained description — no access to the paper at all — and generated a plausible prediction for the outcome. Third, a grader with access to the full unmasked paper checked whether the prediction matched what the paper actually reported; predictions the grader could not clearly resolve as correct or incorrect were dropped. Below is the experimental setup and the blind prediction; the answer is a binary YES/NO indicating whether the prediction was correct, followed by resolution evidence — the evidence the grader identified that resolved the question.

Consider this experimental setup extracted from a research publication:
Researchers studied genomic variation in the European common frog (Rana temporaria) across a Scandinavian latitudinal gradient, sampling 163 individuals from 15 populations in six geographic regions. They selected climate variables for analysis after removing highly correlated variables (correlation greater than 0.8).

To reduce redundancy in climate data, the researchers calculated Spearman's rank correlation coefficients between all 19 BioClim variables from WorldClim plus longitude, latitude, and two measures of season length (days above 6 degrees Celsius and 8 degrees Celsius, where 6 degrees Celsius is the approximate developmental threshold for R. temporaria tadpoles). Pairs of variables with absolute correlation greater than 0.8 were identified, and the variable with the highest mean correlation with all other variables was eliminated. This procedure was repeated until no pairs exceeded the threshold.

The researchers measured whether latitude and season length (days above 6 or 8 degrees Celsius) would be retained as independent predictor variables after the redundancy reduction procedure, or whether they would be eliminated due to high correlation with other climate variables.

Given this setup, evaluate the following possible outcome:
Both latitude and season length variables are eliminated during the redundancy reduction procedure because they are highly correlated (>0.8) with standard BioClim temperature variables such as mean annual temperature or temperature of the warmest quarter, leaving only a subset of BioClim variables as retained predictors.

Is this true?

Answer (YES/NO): YES